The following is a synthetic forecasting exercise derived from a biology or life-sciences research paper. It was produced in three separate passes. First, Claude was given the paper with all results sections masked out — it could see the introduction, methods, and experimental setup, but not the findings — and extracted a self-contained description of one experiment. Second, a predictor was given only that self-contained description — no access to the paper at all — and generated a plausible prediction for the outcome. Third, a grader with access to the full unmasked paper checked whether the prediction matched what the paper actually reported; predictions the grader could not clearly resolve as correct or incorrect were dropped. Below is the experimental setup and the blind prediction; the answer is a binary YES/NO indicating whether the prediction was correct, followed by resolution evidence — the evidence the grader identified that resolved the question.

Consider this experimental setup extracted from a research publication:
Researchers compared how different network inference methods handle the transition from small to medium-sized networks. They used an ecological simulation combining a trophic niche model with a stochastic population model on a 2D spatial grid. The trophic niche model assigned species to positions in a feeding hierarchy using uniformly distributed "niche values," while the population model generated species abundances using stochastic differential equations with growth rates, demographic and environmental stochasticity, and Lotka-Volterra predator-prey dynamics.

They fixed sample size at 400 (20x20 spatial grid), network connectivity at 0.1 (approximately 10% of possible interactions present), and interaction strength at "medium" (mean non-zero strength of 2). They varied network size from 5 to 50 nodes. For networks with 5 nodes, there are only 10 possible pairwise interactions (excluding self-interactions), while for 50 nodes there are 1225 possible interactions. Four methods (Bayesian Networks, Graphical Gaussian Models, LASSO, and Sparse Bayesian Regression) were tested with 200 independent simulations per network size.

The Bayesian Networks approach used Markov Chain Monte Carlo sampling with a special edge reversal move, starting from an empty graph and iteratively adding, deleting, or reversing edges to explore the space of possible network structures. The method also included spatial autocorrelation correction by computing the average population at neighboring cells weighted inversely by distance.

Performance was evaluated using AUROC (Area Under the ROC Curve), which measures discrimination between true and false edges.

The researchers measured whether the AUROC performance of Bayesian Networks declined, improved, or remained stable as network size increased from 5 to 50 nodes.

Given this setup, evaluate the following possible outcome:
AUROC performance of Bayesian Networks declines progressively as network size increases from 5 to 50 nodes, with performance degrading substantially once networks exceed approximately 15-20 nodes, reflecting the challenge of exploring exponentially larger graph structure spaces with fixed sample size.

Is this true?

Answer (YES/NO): NO